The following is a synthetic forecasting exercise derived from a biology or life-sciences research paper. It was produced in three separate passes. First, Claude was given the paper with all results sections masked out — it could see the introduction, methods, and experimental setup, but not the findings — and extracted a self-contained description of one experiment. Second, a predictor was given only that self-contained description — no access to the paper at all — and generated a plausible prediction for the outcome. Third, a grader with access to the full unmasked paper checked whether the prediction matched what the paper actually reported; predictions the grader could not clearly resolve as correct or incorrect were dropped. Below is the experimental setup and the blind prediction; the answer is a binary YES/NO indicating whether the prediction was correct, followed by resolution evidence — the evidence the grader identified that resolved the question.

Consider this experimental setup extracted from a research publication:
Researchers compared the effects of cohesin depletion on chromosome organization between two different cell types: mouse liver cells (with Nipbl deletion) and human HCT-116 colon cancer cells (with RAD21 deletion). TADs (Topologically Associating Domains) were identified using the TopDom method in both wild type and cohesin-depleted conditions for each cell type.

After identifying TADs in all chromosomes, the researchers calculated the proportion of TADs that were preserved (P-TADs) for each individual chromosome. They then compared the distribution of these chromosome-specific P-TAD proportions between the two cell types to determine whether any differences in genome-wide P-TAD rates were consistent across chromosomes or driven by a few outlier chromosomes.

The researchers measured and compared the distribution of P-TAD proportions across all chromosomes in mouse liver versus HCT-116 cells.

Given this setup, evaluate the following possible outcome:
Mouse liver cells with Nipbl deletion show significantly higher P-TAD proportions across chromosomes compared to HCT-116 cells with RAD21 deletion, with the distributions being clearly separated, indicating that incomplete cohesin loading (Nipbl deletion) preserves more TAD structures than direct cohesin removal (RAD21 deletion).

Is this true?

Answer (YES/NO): NO